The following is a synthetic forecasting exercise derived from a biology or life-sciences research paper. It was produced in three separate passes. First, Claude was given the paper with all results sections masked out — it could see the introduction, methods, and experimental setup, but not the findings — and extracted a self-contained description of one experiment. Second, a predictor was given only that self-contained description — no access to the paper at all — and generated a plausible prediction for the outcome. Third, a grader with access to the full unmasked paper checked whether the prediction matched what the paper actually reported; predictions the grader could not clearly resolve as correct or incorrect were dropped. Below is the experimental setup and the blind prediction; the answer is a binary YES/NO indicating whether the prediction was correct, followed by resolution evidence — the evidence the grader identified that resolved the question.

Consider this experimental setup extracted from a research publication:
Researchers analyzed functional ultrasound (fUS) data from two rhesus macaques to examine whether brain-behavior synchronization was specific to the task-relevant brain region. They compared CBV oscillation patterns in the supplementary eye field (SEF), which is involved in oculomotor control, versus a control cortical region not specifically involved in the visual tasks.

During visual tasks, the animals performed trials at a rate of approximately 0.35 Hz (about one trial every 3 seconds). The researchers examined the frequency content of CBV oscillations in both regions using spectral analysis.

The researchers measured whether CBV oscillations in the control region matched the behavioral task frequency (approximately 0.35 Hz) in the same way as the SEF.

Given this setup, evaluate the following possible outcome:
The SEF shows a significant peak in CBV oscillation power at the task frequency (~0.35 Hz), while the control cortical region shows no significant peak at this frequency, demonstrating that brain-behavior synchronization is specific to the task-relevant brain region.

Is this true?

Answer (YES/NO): YES